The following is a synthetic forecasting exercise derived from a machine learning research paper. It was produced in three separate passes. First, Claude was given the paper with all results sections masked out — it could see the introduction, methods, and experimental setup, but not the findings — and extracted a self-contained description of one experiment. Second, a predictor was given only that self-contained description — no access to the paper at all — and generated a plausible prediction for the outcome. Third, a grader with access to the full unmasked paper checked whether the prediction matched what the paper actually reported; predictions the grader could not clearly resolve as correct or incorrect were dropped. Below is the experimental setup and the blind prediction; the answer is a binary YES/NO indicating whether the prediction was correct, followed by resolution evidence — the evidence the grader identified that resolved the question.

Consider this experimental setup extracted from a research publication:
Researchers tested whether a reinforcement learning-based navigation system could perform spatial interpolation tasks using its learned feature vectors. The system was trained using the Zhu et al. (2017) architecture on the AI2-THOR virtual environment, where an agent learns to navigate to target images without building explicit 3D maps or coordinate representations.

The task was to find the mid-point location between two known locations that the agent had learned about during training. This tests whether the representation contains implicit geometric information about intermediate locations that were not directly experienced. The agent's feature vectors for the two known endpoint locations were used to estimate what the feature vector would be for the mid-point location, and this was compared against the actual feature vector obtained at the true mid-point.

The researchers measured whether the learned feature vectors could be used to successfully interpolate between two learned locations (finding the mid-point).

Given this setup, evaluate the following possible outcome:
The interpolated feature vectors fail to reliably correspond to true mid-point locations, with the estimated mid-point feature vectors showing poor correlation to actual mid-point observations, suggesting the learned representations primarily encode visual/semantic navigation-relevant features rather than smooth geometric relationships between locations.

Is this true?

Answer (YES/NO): YES